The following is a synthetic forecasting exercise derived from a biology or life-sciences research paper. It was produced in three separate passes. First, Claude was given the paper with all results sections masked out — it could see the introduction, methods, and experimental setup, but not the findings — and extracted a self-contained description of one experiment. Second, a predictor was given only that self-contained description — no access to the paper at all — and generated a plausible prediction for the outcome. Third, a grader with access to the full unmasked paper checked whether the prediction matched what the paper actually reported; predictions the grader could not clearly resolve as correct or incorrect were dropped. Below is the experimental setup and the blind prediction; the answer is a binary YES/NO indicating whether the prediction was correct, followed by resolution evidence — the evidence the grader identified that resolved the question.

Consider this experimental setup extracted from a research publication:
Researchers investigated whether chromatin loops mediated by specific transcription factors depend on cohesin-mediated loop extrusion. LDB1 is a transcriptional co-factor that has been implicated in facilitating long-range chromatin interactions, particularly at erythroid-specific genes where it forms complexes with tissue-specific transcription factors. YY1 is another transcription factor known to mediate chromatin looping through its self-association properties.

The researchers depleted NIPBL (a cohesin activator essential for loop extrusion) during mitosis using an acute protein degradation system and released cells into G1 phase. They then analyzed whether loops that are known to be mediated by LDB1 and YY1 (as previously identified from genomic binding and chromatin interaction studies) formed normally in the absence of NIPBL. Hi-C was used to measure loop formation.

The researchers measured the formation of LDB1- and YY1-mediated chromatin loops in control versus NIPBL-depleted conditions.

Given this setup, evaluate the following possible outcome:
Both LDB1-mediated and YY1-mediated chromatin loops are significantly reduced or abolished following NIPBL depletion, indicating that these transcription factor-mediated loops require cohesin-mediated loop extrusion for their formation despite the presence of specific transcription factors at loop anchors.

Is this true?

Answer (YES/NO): NO